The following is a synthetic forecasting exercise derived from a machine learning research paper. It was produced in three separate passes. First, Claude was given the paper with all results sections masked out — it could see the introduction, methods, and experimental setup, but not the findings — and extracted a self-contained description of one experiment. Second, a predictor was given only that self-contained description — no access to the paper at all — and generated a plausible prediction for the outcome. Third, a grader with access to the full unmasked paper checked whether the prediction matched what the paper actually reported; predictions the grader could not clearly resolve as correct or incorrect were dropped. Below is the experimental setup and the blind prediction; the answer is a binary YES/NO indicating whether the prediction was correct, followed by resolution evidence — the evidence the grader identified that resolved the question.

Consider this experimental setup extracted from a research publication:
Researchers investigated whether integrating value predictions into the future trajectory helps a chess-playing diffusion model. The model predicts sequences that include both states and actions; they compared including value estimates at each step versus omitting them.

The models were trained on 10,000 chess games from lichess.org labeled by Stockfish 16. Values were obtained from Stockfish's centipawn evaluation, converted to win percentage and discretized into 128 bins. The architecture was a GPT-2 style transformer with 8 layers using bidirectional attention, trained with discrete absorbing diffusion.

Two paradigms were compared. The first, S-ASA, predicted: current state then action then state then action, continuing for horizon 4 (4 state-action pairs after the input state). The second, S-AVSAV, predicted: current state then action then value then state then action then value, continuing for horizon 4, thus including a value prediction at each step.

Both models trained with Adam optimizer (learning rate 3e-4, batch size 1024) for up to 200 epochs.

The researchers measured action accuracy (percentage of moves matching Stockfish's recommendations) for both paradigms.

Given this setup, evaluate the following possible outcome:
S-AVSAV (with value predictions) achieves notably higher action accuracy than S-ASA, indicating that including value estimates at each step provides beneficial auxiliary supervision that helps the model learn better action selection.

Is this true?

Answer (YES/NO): NO